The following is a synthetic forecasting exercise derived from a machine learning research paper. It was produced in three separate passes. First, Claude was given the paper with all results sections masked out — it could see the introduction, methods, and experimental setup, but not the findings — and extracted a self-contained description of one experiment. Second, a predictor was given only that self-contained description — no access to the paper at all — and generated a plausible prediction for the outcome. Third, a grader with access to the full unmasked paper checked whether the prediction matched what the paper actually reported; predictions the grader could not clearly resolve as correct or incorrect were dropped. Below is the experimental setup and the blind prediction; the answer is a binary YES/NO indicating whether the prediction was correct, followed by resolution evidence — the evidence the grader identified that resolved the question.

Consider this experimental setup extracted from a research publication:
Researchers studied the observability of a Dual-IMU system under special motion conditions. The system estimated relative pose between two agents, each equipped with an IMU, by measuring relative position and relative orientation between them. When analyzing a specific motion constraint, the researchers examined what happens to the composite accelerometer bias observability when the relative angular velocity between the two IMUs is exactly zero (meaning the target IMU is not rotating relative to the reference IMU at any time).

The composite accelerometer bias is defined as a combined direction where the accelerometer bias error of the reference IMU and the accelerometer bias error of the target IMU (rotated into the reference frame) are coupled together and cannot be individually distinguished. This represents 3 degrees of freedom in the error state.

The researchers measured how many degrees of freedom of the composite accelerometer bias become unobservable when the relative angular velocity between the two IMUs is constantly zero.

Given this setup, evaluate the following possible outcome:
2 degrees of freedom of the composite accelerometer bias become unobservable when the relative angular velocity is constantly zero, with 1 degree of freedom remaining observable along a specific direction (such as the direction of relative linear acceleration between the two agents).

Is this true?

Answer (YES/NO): NO